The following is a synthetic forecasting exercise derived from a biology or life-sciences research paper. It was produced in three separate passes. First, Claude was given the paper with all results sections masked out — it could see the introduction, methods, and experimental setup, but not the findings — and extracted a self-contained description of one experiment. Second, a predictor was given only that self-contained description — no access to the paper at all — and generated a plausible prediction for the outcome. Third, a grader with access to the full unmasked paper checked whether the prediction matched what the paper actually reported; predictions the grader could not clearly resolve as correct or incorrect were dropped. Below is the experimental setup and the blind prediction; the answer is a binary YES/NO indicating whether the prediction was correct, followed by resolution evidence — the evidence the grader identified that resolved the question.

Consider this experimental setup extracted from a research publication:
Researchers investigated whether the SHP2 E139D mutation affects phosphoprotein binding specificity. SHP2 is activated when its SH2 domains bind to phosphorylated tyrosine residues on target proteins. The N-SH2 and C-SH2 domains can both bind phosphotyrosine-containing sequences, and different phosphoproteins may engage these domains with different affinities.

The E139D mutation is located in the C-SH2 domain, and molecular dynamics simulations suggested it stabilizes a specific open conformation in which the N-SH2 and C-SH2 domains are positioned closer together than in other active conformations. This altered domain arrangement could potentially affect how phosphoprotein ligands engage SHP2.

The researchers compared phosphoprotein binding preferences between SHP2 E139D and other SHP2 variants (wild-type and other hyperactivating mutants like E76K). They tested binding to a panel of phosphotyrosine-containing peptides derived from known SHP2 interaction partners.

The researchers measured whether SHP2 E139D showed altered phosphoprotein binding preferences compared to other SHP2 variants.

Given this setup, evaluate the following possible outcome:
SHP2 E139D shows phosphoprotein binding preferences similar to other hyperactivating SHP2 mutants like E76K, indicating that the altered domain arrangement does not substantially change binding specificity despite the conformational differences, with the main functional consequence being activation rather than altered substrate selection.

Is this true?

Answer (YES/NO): NO